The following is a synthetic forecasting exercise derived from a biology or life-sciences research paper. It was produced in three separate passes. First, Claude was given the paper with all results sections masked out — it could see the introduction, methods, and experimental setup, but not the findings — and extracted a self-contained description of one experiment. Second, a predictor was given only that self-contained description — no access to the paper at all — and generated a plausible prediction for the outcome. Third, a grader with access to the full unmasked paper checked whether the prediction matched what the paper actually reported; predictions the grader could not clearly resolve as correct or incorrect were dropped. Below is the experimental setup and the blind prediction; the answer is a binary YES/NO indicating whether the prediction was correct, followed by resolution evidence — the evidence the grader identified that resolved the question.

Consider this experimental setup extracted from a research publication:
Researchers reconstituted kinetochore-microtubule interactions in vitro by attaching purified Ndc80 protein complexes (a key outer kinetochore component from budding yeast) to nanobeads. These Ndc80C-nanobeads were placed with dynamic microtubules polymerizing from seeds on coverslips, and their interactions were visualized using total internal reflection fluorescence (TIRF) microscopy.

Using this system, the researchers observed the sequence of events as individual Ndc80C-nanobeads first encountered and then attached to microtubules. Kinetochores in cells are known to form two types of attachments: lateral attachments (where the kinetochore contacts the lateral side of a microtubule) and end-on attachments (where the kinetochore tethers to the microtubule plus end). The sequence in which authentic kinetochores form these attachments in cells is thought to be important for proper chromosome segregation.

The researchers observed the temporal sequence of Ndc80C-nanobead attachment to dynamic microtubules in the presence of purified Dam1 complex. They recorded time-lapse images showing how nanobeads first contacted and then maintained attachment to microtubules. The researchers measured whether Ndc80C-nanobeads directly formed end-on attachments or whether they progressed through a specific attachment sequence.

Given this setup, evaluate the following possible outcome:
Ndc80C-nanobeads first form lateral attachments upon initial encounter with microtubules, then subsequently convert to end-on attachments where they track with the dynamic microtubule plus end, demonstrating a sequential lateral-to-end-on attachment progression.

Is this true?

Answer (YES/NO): YES